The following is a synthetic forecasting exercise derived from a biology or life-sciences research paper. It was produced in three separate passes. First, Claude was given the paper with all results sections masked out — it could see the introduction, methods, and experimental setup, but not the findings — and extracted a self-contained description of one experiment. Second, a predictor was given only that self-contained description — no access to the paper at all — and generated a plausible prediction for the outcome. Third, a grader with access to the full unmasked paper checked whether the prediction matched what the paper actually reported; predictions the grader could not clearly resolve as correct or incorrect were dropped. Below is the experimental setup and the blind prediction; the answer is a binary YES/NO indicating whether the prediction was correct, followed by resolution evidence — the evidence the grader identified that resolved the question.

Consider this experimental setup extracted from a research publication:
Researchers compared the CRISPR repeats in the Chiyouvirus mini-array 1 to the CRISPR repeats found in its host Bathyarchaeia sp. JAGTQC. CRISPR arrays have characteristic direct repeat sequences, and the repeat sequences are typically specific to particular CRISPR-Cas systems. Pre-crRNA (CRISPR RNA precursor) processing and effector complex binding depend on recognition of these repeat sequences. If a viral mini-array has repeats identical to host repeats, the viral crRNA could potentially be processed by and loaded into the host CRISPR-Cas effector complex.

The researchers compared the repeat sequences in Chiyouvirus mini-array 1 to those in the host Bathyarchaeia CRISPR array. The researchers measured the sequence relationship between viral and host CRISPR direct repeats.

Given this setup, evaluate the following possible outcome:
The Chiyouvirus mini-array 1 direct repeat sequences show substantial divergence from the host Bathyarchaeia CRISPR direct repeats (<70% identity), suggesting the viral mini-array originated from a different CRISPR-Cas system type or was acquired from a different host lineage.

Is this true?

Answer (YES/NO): NO